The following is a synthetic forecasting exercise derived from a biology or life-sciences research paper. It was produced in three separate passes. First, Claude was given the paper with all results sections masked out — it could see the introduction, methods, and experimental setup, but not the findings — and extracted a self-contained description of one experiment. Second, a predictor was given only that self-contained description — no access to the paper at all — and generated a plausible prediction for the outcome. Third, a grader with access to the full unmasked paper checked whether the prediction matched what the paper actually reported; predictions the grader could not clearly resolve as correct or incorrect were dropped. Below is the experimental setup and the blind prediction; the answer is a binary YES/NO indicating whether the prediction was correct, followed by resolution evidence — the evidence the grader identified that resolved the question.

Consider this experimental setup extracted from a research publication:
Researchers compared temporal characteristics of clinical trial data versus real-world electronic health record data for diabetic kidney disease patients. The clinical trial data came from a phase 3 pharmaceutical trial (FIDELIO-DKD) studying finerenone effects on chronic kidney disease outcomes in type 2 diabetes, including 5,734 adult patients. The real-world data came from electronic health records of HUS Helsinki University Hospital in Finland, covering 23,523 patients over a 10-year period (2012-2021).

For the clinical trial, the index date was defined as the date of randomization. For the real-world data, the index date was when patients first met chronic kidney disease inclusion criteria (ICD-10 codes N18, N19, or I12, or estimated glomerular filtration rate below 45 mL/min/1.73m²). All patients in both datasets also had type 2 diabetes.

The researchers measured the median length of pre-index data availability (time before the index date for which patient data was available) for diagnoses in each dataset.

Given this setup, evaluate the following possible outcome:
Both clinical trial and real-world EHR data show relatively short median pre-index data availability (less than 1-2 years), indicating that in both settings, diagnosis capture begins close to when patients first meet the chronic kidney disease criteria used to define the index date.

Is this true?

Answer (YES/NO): NO